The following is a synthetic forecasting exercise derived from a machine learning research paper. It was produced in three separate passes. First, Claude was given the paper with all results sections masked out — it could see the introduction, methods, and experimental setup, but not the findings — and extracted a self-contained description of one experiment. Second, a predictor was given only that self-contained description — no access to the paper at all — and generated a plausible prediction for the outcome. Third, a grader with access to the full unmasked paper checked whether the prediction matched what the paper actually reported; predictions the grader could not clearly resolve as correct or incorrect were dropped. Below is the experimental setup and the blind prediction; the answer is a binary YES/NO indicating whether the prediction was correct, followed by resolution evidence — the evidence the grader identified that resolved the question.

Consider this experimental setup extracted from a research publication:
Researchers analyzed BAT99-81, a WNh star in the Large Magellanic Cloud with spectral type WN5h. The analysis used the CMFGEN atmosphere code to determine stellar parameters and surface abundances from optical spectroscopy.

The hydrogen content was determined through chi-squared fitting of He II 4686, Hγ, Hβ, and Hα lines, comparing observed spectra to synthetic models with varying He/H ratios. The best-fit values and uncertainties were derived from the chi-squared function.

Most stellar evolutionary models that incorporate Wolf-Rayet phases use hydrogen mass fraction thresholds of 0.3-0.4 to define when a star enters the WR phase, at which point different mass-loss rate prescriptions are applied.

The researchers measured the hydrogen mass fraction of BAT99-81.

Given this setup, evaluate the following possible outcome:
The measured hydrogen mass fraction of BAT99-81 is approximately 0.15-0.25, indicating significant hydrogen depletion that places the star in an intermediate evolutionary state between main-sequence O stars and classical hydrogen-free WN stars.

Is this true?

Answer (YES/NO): NO